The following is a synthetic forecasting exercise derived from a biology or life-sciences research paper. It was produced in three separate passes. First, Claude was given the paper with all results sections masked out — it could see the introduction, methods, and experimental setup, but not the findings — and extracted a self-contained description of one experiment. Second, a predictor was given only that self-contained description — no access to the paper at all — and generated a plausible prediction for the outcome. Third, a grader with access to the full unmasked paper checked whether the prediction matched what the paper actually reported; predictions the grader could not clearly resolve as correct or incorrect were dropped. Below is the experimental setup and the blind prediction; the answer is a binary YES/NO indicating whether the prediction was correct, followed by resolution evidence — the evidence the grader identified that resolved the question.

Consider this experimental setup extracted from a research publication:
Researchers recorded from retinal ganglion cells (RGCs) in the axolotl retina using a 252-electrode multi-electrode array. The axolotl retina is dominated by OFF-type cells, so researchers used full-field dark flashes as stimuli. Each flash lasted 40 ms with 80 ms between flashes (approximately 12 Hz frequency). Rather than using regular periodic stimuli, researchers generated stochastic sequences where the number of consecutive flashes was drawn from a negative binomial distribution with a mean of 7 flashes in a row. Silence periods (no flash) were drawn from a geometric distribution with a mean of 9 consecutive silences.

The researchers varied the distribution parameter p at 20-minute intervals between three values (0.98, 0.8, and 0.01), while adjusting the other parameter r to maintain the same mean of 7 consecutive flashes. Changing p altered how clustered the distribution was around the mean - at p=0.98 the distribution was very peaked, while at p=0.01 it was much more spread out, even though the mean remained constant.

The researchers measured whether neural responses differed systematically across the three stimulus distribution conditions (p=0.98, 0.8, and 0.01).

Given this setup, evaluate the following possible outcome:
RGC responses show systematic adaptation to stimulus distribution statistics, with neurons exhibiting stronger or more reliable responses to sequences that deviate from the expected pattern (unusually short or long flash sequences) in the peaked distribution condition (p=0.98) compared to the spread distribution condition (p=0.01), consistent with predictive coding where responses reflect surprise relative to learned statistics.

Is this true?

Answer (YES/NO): NO